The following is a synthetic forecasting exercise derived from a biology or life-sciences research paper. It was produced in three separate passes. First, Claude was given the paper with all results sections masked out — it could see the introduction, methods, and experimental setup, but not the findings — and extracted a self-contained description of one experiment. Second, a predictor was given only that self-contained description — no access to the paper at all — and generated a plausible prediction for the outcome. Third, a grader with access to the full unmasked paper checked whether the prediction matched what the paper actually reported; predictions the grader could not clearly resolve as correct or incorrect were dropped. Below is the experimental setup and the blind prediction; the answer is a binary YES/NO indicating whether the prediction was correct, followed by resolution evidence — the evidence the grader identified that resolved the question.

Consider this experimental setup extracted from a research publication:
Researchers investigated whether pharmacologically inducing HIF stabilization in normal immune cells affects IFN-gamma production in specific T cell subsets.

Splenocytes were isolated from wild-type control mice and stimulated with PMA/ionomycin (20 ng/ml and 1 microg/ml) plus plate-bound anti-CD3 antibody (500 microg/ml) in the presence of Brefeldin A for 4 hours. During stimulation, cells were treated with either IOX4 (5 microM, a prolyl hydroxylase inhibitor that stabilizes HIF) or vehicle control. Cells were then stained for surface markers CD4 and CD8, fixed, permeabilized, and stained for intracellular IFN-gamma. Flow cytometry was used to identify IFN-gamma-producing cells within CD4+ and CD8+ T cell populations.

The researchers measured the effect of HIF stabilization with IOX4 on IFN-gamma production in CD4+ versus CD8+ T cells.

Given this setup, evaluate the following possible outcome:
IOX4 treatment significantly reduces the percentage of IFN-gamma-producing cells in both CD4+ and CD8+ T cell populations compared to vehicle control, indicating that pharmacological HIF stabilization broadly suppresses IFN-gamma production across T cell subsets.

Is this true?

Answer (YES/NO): YES